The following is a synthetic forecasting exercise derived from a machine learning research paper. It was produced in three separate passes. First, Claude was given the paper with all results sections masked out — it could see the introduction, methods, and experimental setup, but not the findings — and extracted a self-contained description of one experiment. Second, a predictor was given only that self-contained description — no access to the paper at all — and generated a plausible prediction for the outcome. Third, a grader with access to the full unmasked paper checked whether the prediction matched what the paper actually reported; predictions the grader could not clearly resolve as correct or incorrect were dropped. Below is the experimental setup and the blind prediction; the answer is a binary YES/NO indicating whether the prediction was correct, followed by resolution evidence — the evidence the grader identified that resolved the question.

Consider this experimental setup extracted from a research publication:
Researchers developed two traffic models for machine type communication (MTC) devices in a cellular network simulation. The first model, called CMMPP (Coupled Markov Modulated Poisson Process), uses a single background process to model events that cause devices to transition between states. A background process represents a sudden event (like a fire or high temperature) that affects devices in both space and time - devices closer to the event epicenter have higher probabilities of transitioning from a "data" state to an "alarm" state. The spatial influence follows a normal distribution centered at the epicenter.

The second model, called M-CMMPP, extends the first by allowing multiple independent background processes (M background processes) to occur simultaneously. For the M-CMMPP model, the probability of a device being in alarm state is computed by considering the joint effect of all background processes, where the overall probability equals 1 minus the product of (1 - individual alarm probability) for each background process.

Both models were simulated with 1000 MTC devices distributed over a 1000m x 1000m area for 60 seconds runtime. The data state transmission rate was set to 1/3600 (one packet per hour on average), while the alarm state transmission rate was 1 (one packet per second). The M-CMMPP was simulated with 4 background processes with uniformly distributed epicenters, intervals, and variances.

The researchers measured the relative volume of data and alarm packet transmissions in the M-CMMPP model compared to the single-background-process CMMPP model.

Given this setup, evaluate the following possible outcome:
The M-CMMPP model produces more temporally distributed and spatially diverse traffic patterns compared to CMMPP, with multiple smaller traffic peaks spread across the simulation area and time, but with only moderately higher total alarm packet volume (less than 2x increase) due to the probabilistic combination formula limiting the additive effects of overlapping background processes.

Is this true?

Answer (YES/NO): NO